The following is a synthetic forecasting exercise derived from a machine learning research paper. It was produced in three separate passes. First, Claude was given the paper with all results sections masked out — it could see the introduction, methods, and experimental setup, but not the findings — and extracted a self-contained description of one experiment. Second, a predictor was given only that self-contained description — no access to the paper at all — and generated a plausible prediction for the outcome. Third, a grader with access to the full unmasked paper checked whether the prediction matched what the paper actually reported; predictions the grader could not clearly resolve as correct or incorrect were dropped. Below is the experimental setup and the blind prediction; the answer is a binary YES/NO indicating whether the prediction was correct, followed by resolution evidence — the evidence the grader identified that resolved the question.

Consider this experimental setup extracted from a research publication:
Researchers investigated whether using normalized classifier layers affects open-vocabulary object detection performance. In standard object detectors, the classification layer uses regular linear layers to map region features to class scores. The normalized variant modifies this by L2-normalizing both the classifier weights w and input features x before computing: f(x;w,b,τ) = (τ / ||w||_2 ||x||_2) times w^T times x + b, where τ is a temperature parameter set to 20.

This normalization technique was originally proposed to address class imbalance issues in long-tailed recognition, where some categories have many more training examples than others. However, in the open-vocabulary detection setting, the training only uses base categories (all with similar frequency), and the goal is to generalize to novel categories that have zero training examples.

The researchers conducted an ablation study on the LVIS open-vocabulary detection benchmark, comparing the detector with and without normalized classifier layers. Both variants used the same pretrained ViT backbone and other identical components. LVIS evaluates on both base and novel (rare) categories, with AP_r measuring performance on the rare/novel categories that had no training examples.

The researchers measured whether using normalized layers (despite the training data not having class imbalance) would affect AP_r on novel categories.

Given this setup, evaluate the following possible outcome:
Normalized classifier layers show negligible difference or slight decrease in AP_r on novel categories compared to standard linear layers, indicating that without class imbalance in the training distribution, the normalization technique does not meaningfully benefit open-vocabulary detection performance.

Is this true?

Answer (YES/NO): NO